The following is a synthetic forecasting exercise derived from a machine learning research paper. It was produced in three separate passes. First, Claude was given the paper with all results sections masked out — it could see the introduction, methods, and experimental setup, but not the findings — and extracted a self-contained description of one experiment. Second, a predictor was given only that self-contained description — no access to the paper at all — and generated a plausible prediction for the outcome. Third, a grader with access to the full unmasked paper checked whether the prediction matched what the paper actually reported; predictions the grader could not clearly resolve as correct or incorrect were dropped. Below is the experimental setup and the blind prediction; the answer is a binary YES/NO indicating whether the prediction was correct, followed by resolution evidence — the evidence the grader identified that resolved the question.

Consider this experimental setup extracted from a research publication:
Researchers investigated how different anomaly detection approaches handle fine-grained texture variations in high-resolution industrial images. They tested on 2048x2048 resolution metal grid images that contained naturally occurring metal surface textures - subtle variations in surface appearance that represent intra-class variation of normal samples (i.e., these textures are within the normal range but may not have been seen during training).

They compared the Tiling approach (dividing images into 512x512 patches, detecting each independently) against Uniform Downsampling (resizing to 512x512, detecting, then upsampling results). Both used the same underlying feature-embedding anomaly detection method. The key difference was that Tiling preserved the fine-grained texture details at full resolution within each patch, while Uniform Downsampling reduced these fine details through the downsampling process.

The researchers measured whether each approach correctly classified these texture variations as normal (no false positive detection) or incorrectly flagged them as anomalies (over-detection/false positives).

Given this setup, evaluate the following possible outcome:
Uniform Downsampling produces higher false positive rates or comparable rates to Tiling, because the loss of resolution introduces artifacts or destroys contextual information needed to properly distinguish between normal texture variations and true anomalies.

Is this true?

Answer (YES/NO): NO